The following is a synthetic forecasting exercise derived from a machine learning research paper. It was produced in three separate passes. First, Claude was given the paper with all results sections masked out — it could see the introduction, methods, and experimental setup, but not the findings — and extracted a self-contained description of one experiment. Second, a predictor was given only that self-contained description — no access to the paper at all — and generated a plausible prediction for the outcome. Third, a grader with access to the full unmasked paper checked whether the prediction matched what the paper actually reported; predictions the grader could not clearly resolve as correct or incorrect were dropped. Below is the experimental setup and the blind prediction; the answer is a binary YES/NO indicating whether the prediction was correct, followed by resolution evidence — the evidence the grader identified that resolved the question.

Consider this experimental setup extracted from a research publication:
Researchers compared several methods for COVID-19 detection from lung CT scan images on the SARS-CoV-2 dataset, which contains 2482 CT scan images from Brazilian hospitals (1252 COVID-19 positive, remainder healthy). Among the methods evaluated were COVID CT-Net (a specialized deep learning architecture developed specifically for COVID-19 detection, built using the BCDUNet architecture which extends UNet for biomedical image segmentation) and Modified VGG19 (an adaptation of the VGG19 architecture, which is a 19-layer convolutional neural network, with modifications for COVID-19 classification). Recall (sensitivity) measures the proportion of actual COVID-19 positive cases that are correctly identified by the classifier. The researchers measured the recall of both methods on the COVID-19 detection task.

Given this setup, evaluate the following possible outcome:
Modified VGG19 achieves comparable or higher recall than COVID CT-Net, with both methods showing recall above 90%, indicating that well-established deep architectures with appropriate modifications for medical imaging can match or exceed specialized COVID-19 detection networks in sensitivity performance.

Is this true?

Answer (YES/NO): NO